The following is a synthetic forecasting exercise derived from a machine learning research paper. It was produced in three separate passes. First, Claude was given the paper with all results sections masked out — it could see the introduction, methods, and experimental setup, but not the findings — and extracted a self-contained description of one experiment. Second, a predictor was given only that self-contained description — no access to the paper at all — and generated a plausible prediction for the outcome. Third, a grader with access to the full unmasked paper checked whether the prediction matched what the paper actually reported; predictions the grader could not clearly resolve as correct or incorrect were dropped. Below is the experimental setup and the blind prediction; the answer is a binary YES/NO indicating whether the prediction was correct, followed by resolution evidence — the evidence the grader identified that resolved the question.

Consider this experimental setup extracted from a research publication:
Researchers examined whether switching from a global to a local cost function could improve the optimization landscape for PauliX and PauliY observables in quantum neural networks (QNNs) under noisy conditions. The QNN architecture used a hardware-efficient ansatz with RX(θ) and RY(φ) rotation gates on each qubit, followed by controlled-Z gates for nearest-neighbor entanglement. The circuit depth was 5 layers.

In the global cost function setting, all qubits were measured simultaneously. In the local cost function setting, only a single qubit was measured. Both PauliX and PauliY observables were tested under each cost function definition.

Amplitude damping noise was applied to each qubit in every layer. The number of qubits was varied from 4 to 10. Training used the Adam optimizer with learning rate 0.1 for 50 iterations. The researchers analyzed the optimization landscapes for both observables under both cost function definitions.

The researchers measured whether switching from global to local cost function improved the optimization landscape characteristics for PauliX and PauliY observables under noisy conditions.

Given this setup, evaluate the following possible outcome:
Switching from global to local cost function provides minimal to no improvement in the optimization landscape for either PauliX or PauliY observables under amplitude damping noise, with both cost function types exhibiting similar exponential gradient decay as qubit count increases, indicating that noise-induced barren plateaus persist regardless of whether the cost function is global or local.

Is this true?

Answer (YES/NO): YES